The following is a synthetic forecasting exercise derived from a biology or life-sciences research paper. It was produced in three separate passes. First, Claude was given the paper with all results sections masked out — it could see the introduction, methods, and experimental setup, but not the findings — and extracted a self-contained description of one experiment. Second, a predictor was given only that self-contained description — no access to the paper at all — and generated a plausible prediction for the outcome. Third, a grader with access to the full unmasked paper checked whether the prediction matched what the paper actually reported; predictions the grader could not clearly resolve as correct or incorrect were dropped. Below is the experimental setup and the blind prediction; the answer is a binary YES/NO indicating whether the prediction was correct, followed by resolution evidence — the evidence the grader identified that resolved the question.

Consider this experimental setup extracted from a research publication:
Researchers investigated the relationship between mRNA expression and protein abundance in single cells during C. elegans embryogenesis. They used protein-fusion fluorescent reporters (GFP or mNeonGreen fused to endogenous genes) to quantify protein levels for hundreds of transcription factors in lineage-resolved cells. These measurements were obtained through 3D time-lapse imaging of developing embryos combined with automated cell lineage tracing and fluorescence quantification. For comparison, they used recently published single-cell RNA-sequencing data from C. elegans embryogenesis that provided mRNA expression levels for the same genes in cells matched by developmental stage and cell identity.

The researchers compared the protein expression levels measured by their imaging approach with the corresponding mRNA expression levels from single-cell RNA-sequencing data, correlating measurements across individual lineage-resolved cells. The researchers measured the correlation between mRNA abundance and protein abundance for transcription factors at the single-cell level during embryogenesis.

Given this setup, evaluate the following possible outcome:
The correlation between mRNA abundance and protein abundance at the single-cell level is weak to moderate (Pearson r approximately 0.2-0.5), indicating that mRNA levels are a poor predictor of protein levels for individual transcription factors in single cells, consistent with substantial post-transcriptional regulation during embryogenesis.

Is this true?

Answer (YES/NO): YES